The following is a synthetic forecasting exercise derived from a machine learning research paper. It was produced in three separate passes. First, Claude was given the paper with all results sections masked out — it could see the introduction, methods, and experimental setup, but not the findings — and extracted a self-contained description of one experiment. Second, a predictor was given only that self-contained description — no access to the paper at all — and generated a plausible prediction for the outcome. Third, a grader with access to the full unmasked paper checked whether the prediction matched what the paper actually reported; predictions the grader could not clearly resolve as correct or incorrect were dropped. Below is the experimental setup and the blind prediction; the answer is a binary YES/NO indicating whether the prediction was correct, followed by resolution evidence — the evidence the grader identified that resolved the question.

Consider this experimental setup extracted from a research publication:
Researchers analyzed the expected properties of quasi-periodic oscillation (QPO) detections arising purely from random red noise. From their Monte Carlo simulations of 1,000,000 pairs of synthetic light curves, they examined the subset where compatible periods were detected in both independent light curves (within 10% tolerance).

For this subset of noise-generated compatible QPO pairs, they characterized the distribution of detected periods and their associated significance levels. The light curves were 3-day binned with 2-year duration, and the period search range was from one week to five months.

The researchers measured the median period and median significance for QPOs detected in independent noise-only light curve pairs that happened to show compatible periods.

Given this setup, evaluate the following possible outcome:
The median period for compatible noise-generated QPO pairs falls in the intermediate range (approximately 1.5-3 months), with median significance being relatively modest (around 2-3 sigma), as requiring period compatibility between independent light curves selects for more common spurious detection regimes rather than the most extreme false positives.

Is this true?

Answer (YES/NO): NO